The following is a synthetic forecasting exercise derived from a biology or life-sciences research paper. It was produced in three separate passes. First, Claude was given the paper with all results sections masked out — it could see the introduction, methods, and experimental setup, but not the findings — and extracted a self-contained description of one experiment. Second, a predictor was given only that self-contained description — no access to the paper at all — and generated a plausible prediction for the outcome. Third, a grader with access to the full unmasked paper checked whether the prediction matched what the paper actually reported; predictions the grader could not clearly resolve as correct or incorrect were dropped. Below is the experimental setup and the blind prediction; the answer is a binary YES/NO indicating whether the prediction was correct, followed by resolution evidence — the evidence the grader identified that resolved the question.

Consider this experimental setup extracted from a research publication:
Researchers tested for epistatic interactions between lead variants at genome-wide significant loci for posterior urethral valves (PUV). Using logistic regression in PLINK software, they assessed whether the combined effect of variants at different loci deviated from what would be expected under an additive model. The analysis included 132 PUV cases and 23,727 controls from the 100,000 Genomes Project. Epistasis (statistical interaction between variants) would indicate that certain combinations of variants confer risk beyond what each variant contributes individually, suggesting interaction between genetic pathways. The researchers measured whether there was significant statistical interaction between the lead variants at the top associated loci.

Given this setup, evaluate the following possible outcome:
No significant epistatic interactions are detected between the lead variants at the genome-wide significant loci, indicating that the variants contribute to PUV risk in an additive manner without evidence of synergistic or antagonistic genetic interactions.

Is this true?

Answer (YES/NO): YES